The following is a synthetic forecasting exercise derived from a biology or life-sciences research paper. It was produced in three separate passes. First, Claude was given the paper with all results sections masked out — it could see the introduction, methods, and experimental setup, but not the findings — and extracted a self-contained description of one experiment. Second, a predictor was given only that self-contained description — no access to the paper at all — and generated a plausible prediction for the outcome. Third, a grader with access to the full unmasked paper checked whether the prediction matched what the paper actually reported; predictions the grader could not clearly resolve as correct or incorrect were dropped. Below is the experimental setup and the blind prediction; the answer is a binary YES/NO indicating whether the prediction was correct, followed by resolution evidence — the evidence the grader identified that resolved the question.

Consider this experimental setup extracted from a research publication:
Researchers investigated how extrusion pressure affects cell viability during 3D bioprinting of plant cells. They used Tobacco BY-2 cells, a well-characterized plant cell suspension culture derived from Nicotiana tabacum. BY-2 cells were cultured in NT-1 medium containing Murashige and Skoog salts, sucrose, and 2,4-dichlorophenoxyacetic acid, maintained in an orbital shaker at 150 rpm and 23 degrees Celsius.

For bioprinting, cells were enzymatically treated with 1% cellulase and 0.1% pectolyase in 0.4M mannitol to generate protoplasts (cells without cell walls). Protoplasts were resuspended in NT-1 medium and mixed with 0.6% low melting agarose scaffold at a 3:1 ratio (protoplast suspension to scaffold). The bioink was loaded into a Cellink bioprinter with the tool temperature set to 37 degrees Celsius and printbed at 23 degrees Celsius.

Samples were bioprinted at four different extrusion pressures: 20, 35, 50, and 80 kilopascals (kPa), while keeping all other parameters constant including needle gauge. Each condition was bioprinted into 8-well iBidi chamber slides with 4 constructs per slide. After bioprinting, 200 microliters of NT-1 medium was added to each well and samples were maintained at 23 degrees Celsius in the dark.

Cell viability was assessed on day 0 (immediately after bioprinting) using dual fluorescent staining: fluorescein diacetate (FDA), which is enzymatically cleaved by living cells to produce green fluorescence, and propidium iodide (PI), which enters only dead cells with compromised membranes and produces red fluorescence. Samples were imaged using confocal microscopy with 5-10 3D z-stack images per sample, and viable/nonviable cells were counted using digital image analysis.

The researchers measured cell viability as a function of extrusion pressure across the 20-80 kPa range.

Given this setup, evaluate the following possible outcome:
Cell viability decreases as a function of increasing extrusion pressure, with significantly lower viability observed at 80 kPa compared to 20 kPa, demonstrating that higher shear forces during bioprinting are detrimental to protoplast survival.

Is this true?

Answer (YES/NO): NO